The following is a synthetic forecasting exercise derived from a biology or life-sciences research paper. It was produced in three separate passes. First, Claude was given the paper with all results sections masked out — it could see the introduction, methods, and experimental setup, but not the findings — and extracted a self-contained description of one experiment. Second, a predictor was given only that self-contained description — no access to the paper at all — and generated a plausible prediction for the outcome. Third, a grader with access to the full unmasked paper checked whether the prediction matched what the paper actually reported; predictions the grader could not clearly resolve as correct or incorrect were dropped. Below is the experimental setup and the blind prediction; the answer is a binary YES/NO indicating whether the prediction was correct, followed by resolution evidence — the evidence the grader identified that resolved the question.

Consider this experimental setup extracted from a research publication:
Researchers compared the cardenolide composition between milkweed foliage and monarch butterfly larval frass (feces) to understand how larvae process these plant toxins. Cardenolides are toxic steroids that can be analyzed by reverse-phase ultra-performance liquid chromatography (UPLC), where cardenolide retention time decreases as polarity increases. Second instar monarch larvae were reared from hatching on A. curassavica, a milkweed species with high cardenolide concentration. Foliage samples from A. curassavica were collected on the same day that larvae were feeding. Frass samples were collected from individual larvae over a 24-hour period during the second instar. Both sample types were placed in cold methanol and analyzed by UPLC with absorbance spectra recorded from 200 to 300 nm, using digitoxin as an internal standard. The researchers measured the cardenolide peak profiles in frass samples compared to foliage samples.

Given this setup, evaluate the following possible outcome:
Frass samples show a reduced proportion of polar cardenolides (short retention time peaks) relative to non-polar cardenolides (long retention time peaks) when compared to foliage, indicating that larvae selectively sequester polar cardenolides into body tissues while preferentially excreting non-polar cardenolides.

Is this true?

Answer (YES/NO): NO